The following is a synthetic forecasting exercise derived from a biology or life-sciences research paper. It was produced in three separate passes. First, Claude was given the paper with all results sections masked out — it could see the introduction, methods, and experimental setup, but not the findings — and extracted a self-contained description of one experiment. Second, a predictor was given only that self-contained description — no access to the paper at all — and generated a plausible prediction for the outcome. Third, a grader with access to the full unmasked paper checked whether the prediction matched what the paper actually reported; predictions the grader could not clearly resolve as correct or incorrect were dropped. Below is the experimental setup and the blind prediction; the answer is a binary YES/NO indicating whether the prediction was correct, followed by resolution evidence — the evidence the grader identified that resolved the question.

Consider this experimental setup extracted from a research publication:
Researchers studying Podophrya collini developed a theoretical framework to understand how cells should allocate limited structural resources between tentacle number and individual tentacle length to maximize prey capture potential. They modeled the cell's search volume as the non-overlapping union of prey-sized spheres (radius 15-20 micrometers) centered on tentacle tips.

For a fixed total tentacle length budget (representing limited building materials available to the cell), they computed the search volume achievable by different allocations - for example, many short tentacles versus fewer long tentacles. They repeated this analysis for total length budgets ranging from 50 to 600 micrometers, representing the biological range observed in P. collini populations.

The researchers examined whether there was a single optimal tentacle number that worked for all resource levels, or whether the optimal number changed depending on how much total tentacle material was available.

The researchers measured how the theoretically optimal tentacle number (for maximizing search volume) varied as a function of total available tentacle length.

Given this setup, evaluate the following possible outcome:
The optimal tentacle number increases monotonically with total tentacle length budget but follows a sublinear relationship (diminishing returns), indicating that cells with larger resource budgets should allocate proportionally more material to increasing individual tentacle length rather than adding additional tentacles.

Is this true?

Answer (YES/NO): YES